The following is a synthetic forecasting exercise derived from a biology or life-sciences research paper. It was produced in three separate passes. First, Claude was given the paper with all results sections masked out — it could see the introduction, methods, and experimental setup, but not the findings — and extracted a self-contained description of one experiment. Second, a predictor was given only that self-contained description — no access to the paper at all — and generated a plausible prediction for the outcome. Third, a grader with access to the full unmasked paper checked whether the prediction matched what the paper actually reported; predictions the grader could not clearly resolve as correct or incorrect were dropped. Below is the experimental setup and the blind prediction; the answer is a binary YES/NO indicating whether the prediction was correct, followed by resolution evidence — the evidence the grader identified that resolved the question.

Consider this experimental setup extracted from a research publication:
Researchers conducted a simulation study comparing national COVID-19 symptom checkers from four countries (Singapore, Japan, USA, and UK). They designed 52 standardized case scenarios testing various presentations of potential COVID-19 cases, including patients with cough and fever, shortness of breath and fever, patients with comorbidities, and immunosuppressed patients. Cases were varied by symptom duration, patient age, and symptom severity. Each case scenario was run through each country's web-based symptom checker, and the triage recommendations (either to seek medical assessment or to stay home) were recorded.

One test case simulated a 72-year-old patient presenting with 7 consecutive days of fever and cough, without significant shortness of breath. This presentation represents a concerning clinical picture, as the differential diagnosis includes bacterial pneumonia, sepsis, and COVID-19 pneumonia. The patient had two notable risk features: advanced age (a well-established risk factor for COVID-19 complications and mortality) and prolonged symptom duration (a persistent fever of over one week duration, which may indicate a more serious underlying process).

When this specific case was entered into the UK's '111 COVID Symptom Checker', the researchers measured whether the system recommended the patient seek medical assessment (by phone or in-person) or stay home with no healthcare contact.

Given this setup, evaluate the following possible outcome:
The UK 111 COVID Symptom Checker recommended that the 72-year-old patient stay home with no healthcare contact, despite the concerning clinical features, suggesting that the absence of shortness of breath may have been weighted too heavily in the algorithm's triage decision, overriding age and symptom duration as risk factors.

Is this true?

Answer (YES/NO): YES